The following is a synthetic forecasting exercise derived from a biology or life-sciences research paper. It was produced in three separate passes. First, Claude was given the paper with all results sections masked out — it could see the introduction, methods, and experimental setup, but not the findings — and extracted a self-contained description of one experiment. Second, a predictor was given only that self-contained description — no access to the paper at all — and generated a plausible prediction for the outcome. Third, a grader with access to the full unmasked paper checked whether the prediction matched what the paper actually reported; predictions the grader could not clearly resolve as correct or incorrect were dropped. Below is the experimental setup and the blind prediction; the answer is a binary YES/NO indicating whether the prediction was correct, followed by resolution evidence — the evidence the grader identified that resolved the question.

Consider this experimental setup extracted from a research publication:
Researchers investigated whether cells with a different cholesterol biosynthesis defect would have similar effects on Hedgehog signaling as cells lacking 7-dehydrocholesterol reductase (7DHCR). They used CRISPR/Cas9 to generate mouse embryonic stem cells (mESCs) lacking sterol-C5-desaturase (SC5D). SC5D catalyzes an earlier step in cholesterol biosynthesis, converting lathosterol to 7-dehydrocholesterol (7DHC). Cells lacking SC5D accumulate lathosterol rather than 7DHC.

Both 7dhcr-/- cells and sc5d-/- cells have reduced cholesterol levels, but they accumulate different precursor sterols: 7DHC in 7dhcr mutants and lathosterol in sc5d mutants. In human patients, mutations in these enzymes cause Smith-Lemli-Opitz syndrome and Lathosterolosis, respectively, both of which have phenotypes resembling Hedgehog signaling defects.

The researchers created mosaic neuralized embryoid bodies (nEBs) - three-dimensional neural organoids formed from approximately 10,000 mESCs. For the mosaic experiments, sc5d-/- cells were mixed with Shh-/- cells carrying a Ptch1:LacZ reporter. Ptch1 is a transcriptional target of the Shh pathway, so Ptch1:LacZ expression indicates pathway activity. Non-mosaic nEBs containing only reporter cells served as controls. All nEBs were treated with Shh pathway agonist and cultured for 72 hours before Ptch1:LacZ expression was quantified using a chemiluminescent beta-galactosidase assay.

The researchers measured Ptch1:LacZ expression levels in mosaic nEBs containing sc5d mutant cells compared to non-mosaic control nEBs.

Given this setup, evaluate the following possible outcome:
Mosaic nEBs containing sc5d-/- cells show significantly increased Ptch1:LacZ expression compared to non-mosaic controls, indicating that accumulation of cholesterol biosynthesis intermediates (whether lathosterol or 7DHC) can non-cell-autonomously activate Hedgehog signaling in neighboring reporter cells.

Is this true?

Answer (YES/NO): NO